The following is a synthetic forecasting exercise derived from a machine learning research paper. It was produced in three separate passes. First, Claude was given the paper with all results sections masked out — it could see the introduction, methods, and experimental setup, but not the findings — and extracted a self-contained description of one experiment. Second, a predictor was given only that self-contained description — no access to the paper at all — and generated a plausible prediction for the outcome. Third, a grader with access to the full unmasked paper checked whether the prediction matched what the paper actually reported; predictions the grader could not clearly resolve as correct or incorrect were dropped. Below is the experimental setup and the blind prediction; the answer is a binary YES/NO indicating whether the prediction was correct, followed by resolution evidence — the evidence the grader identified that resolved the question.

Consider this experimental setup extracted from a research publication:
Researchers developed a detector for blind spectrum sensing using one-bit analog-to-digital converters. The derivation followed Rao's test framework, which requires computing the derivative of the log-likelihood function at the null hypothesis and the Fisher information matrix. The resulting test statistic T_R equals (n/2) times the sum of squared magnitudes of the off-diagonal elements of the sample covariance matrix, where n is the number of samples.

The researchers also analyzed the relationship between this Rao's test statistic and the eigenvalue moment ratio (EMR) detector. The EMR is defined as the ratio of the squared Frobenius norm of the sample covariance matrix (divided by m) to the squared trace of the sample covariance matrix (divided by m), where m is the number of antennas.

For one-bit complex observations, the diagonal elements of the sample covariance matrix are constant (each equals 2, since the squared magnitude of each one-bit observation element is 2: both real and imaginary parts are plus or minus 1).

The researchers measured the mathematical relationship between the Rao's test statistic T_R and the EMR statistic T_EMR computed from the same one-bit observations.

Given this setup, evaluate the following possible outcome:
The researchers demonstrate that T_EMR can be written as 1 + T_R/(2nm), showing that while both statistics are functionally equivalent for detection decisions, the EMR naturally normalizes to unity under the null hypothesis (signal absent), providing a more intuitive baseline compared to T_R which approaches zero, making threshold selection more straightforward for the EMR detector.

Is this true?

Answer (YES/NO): NO